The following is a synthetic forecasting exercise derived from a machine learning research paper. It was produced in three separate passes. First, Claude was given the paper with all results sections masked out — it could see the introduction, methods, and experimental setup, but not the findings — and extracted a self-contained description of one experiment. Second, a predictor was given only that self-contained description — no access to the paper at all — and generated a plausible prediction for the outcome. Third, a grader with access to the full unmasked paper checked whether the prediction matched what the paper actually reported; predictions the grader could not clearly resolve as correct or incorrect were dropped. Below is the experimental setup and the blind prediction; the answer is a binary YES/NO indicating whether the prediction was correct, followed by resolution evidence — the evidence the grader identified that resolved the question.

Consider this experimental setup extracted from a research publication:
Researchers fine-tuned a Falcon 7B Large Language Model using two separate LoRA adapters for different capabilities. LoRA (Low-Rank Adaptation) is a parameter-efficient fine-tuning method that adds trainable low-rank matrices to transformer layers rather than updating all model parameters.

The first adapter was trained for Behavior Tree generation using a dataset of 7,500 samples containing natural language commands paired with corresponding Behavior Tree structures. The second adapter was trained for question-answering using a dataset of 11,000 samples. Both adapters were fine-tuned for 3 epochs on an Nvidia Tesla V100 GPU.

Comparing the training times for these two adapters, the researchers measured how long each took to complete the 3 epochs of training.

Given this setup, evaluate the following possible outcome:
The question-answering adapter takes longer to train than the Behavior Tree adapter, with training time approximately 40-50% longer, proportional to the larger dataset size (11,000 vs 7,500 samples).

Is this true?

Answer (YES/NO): NO